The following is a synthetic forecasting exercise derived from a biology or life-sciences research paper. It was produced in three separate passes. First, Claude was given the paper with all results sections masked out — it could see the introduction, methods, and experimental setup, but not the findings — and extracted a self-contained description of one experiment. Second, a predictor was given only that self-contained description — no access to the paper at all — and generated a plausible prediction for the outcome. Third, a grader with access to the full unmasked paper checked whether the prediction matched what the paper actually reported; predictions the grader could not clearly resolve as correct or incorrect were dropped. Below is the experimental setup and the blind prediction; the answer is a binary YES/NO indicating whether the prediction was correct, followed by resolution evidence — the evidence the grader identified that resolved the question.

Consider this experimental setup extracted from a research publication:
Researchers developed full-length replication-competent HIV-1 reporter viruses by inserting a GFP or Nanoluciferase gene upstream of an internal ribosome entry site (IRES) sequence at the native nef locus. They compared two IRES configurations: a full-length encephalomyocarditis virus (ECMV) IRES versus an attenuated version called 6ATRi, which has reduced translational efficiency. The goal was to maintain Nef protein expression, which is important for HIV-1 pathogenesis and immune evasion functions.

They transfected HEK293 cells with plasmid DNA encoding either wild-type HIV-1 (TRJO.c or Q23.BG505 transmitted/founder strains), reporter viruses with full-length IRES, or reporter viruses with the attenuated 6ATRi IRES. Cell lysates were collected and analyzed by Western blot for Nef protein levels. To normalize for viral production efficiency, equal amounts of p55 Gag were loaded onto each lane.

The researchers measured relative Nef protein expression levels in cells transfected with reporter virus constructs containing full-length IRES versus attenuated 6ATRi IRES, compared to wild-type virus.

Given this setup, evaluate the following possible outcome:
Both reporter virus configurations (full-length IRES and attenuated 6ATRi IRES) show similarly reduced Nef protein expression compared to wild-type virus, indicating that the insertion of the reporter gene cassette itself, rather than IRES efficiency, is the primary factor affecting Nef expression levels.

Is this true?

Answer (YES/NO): NO